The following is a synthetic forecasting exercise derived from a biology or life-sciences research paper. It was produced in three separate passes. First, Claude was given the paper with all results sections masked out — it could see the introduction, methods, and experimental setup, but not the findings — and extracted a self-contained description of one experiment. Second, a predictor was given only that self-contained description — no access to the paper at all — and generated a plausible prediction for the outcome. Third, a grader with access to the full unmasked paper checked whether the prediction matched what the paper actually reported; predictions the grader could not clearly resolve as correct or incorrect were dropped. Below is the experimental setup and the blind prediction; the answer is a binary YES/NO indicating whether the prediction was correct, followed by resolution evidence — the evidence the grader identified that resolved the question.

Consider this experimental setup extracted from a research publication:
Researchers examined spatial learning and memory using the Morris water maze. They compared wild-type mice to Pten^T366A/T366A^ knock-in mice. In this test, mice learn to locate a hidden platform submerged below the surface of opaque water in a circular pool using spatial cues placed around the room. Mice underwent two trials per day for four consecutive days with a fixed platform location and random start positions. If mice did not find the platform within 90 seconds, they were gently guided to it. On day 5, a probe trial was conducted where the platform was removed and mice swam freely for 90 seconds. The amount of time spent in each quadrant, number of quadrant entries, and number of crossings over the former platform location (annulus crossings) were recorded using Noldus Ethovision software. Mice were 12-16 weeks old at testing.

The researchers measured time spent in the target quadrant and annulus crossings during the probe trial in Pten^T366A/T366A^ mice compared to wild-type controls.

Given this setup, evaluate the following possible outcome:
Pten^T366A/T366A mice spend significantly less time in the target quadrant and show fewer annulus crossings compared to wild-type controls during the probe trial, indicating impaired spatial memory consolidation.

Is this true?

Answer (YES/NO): YES